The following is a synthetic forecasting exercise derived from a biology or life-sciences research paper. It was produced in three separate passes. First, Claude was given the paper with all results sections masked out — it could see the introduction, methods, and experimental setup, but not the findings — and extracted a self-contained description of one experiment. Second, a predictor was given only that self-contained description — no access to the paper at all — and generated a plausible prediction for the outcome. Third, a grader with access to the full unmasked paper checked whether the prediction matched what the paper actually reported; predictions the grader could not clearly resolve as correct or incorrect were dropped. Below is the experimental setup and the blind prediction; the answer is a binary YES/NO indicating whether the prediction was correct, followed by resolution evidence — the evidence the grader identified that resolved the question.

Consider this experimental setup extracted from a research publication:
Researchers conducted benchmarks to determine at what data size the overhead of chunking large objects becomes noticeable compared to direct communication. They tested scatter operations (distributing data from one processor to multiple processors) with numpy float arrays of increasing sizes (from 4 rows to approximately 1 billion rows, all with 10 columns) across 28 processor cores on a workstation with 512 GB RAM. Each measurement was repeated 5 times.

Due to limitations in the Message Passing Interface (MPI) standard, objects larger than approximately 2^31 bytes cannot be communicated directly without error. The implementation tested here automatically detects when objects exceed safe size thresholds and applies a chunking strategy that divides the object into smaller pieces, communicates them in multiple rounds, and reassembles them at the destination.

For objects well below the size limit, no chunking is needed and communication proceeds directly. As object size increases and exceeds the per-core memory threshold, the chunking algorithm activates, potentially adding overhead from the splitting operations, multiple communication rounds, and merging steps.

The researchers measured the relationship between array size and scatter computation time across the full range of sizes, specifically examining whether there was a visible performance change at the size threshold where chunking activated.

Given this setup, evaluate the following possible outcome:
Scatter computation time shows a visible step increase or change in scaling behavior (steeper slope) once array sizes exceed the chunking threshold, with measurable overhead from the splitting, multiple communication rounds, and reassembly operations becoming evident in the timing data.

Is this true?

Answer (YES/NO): NO